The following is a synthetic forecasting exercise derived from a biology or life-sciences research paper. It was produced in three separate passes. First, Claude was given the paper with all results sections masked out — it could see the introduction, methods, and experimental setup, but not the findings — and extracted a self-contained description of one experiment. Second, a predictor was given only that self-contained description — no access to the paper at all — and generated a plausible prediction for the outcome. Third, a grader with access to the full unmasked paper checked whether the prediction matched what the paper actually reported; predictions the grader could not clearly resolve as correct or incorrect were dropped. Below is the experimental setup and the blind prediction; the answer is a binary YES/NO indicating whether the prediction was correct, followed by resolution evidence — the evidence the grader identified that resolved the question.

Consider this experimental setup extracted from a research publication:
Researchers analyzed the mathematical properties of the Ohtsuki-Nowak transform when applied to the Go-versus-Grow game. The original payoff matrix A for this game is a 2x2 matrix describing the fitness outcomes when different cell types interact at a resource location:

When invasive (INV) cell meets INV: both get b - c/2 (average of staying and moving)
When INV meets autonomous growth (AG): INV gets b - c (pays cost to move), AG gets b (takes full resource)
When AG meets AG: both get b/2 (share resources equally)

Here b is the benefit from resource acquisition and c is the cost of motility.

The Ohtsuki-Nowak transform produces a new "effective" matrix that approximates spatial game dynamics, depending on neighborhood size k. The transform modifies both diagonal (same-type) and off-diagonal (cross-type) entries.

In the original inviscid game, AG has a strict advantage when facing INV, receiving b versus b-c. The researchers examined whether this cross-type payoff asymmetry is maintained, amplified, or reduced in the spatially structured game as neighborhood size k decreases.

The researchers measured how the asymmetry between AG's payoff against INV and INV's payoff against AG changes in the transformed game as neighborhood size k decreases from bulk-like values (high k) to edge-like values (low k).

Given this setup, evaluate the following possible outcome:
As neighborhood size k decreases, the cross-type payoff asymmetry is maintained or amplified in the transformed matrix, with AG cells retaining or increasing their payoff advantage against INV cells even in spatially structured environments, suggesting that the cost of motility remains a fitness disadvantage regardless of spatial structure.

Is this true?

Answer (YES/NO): NO